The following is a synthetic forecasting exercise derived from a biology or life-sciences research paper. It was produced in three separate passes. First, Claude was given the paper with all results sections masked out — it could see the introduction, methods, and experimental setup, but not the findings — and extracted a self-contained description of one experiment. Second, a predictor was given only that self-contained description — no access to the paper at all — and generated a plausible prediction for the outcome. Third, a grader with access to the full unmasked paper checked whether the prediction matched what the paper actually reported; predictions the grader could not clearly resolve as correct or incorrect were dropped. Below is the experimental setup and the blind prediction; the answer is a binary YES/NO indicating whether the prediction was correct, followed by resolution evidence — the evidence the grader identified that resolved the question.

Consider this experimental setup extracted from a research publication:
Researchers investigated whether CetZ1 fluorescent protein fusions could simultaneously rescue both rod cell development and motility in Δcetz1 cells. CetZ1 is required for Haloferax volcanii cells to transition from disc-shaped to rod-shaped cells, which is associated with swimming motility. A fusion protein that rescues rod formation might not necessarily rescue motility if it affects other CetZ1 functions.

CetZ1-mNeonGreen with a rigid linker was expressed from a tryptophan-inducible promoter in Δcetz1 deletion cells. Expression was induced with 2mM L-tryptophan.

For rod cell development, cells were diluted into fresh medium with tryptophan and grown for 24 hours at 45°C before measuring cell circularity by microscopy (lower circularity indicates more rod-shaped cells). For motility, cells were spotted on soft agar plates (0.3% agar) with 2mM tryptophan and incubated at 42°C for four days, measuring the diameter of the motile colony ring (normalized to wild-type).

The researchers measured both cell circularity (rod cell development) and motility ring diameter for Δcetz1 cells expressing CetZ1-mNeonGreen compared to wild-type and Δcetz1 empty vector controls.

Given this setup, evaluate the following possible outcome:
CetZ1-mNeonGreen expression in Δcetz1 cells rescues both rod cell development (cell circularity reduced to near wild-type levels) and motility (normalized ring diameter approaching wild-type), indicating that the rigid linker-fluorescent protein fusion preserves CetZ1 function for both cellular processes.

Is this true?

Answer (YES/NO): NO